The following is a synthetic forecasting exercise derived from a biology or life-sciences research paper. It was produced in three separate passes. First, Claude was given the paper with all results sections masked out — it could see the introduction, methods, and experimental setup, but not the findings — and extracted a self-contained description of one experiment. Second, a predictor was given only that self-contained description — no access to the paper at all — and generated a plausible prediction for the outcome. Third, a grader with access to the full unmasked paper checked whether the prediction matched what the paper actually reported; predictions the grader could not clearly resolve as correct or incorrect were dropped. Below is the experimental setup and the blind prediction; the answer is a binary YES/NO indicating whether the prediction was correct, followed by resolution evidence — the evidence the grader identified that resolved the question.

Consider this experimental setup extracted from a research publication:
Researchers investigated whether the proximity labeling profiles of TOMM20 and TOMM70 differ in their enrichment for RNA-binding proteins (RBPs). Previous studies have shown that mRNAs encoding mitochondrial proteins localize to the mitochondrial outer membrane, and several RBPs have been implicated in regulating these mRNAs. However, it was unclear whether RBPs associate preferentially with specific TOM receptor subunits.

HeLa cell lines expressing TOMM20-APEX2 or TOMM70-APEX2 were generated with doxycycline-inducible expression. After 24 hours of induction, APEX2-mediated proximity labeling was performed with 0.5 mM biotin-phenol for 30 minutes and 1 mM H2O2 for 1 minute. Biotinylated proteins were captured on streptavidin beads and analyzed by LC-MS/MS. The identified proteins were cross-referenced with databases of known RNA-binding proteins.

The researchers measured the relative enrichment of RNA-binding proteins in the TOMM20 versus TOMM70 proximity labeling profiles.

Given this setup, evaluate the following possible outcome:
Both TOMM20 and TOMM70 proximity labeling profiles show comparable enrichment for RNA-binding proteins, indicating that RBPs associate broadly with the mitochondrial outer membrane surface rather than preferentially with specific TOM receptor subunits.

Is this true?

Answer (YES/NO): NO